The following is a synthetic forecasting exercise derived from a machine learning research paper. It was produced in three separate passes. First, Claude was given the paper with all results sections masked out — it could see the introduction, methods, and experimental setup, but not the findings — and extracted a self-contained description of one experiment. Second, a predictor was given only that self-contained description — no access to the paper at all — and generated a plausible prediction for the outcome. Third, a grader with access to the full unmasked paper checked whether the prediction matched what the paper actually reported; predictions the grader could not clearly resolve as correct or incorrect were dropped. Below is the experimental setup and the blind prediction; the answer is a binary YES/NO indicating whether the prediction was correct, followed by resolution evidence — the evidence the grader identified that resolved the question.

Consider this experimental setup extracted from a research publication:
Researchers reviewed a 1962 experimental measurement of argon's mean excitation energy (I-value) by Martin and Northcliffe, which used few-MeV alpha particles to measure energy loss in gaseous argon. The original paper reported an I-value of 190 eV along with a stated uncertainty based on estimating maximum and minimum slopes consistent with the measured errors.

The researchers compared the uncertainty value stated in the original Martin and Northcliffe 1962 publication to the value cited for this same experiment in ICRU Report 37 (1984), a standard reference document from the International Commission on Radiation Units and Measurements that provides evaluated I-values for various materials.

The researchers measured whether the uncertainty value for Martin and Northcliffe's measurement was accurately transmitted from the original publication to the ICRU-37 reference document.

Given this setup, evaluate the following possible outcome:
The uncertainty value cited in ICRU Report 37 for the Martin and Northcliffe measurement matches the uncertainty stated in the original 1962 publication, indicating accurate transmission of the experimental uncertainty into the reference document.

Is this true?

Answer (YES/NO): NO